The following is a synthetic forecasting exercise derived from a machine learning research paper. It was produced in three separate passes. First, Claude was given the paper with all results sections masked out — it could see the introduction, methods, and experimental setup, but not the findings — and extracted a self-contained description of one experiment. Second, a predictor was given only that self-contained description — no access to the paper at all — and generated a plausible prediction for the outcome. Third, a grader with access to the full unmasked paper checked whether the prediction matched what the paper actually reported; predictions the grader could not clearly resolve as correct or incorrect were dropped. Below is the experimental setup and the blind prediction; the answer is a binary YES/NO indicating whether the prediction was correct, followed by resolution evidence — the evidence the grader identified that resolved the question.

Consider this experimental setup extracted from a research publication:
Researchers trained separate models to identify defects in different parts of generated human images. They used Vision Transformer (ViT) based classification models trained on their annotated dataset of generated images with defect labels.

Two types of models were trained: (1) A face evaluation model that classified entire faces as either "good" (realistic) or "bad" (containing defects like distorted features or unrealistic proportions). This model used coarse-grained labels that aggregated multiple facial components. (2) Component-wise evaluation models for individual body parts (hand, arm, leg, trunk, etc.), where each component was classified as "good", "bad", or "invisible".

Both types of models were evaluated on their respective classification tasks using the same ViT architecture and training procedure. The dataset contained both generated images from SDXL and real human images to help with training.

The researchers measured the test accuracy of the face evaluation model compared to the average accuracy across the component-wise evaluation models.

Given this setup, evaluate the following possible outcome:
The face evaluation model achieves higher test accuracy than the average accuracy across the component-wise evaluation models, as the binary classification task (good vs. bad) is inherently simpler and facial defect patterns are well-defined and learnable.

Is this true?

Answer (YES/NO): NO